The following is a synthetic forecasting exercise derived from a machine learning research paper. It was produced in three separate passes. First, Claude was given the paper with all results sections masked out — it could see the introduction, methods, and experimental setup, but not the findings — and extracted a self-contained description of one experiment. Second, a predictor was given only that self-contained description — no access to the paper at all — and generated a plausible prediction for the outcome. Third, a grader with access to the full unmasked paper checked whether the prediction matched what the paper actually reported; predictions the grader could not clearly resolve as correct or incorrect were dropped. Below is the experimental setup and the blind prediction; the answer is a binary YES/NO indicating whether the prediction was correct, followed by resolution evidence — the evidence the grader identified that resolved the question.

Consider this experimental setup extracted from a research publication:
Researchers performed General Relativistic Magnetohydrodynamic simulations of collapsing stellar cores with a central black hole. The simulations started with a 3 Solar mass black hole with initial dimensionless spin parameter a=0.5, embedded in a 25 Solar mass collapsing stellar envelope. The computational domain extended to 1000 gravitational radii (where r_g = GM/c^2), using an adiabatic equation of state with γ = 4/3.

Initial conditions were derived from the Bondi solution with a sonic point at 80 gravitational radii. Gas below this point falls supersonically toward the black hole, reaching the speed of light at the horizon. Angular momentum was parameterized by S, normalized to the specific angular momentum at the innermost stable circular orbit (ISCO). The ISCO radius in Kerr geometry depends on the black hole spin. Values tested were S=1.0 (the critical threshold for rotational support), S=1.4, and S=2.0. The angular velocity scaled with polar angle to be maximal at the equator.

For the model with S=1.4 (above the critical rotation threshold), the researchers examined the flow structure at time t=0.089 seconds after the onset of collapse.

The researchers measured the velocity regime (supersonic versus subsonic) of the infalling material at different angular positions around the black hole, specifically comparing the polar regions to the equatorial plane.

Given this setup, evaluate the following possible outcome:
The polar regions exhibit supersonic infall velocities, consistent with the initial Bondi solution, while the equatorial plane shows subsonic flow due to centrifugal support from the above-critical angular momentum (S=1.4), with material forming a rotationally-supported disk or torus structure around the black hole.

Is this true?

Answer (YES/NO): YES